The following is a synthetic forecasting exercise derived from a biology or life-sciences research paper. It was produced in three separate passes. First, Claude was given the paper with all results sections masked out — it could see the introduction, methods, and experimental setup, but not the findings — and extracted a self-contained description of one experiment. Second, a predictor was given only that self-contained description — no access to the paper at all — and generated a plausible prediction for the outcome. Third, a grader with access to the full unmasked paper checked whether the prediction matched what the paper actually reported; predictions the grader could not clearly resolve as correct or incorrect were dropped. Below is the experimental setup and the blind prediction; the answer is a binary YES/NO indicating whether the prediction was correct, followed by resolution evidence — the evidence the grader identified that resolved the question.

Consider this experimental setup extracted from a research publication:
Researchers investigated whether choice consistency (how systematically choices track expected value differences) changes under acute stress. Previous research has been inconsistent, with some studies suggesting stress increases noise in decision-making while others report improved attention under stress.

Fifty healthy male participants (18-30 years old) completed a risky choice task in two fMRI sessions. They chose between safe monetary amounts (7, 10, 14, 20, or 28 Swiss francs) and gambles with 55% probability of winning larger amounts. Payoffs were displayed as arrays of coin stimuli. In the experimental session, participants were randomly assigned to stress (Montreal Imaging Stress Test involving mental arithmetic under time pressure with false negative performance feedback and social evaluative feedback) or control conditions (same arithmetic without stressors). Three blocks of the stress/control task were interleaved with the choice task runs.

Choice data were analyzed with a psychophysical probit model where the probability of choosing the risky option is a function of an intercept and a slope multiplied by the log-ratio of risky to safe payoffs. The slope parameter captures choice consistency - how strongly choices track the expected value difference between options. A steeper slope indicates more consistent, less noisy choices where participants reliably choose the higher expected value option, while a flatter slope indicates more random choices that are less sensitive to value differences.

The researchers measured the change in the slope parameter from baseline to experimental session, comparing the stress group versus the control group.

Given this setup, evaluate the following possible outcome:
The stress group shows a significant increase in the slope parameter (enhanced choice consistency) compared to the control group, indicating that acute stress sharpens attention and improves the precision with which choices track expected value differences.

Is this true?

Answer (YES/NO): NO